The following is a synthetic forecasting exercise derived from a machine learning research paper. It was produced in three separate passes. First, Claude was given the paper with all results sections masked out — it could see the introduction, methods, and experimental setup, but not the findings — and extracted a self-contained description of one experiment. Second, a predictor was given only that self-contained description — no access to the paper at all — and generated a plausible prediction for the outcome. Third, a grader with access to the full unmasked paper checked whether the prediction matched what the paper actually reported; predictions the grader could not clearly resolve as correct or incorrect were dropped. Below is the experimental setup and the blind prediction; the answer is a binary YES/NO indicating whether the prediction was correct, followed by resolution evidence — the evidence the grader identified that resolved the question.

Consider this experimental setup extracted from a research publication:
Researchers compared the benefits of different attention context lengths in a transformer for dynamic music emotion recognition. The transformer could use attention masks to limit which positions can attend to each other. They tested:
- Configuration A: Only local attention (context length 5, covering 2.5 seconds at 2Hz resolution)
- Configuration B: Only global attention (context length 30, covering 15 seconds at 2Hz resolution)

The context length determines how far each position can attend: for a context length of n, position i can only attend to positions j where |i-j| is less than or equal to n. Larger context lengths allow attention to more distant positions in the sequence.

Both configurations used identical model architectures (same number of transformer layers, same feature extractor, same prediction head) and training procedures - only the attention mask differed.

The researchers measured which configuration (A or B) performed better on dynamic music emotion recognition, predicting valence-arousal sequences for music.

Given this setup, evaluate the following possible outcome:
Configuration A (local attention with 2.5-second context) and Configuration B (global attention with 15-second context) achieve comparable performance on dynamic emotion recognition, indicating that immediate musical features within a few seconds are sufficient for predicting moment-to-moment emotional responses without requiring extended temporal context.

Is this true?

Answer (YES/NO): NO